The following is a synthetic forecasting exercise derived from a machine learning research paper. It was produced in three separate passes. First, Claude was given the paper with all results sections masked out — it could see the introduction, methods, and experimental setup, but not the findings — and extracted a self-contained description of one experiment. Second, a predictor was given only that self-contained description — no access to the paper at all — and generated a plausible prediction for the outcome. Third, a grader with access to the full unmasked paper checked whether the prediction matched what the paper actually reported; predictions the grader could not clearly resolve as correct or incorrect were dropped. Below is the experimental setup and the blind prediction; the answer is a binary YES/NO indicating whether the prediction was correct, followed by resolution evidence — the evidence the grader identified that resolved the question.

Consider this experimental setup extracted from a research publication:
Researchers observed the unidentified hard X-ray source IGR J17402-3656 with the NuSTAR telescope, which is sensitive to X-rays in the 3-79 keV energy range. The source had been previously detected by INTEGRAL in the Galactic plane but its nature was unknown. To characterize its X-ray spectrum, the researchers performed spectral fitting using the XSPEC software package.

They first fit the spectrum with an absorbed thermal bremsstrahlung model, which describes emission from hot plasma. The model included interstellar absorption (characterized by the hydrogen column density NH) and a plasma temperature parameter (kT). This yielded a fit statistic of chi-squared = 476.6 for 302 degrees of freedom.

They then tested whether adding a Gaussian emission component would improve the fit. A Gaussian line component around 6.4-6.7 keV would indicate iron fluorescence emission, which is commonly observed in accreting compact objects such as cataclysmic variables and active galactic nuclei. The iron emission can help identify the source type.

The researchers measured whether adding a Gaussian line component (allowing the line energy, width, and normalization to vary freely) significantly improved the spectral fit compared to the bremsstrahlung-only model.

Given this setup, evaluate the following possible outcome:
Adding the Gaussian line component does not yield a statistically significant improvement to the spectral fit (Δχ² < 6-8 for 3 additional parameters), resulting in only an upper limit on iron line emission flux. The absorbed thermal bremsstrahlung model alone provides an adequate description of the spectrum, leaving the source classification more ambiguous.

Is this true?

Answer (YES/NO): NO